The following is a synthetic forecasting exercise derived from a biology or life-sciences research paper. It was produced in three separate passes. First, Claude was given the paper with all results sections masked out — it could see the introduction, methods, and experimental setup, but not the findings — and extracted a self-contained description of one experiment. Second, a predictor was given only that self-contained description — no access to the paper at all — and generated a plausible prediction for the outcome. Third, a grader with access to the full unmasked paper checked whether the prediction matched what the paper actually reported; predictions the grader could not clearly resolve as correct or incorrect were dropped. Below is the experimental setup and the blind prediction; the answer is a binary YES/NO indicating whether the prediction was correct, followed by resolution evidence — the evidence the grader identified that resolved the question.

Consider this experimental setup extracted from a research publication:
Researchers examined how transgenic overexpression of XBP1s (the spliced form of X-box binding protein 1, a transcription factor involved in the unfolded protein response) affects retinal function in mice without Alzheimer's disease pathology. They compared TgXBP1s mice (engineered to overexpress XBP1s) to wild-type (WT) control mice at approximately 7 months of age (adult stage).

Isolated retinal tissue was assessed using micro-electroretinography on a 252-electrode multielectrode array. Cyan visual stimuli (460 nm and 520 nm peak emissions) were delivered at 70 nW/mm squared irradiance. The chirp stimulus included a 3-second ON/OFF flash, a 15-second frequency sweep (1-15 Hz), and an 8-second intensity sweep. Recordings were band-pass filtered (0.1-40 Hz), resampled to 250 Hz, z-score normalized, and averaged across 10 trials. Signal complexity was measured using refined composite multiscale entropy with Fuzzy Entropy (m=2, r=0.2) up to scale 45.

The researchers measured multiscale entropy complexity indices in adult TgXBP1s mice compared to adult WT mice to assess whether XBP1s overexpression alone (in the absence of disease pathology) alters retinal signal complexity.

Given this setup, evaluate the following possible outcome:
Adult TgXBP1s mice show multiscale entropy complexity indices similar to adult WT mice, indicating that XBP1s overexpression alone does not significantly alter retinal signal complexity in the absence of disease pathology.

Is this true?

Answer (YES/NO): NO